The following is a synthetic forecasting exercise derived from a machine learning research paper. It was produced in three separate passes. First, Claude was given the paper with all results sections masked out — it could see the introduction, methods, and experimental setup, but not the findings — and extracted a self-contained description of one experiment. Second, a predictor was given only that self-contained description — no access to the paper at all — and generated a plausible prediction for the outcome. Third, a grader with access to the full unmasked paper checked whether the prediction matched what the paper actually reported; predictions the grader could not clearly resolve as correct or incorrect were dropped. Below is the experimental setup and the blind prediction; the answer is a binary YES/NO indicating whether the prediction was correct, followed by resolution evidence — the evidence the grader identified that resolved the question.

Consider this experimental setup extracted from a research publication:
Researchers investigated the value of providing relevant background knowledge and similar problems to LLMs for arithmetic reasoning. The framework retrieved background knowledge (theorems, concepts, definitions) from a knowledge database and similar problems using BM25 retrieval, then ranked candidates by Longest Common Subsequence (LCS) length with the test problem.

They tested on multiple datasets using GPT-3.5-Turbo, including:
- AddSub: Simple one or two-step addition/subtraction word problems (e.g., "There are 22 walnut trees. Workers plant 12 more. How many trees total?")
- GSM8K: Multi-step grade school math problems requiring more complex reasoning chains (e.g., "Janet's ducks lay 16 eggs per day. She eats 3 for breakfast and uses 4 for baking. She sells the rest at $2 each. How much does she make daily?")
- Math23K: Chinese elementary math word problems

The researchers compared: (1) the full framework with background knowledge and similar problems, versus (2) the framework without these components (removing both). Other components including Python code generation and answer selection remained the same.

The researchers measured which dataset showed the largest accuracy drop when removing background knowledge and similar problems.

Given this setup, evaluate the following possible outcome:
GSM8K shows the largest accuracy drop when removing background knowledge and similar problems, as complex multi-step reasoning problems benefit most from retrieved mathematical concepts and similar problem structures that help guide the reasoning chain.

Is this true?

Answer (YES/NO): NO